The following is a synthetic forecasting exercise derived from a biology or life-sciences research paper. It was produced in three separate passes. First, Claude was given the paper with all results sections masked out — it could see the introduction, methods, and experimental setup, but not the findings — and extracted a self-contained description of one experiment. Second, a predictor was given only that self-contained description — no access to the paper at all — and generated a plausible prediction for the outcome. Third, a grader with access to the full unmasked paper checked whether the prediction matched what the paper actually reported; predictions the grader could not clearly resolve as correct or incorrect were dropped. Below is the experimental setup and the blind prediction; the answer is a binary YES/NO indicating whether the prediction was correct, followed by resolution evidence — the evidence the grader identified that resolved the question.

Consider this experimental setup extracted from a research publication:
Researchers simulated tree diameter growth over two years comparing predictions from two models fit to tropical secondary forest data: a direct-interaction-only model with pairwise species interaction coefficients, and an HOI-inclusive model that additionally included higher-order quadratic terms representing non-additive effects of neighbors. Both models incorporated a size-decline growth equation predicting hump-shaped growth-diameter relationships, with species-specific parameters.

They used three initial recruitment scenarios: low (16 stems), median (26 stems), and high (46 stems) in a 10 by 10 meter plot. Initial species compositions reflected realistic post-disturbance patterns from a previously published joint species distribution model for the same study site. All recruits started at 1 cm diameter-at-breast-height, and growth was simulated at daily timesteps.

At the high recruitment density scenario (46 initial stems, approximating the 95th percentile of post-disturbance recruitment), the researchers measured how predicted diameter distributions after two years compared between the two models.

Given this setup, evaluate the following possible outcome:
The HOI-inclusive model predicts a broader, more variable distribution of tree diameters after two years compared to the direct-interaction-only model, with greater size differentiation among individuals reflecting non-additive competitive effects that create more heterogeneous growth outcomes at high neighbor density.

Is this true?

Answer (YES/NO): NO